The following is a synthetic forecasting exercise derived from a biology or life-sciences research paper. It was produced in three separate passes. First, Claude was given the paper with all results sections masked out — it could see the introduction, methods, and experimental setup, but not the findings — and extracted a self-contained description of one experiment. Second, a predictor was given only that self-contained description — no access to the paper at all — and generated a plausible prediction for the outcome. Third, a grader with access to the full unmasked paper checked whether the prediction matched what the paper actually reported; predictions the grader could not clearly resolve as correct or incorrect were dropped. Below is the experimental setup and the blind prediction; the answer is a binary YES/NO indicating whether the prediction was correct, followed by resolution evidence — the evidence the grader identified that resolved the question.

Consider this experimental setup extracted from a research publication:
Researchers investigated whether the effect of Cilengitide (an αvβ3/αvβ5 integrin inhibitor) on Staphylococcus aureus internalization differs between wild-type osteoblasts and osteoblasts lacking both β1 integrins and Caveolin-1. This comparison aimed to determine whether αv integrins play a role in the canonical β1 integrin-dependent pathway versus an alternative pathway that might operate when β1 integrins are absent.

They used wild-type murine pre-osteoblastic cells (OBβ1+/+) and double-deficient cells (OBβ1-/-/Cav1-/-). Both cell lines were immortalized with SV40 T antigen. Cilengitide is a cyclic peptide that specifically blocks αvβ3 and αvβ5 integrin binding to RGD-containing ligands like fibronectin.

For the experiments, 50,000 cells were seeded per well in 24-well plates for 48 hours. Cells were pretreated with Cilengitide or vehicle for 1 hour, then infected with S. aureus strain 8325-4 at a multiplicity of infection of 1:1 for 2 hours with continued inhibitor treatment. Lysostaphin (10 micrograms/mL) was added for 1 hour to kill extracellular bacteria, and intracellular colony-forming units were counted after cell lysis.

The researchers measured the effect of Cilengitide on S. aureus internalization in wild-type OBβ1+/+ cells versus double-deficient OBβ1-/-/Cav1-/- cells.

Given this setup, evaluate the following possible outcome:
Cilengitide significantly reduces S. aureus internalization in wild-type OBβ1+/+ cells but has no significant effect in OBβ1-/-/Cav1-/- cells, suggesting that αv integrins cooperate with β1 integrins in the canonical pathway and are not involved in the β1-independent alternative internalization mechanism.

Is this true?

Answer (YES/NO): NO